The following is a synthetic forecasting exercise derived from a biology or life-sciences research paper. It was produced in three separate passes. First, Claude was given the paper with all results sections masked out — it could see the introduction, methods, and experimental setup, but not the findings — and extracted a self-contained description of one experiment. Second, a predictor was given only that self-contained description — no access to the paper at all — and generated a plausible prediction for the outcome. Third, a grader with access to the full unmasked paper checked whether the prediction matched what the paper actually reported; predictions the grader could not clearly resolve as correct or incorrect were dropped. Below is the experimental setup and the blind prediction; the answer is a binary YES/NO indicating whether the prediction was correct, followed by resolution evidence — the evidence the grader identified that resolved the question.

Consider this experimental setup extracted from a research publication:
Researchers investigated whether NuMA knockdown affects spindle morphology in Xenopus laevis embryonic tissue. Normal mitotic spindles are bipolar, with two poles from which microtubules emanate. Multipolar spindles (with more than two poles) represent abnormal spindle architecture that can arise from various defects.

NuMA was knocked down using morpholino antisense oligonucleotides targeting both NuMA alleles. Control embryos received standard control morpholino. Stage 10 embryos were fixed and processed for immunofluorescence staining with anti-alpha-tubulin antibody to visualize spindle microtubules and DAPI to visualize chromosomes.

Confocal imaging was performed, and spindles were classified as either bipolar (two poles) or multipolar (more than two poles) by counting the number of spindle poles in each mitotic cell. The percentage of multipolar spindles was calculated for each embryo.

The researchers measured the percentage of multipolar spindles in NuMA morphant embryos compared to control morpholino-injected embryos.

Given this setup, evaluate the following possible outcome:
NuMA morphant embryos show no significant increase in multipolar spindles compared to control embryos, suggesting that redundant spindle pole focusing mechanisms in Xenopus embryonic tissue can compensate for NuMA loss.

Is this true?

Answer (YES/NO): NO